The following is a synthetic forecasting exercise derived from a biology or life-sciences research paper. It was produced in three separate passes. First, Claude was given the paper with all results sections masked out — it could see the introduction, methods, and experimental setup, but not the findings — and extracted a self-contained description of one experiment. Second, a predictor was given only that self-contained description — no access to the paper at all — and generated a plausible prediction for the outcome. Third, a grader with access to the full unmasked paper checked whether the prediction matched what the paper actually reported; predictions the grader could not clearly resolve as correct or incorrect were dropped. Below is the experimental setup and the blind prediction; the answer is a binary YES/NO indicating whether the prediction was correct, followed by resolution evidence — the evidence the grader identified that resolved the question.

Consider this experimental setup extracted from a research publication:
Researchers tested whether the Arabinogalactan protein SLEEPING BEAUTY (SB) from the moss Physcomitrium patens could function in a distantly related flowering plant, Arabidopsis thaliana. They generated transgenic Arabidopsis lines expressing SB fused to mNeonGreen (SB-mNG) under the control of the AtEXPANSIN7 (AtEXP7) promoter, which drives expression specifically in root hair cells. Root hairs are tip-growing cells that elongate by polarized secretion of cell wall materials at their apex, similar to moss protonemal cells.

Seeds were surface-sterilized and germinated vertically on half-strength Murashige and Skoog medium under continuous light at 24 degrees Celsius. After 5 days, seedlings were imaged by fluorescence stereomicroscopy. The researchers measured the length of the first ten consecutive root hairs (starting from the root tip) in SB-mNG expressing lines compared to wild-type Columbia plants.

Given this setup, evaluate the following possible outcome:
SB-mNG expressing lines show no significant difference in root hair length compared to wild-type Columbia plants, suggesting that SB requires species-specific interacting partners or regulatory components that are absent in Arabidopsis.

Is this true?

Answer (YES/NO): NO